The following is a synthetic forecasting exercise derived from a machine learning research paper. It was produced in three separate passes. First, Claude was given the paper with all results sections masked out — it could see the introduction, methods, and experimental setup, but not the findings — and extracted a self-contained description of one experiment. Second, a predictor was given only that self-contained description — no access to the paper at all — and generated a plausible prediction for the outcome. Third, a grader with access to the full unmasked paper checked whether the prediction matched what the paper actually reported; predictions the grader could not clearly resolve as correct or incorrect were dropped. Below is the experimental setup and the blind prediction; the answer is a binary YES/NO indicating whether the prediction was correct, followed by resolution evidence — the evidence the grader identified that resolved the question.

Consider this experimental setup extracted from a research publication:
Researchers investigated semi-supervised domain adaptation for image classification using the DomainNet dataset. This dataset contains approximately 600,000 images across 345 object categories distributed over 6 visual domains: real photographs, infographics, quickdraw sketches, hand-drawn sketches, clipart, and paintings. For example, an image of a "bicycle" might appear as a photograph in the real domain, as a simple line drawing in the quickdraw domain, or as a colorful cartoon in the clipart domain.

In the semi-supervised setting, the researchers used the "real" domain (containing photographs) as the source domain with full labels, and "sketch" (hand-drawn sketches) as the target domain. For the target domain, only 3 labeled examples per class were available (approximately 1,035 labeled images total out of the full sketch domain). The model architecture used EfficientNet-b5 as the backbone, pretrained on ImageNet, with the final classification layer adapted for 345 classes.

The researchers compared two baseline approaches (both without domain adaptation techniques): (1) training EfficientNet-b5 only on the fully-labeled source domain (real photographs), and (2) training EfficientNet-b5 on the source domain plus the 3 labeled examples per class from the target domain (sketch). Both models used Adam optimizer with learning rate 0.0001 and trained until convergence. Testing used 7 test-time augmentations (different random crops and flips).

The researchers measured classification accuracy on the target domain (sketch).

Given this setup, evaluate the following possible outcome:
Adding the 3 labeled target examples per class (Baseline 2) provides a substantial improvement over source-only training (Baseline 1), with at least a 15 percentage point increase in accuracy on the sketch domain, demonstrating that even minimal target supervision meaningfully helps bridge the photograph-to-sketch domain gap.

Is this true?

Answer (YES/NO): NO